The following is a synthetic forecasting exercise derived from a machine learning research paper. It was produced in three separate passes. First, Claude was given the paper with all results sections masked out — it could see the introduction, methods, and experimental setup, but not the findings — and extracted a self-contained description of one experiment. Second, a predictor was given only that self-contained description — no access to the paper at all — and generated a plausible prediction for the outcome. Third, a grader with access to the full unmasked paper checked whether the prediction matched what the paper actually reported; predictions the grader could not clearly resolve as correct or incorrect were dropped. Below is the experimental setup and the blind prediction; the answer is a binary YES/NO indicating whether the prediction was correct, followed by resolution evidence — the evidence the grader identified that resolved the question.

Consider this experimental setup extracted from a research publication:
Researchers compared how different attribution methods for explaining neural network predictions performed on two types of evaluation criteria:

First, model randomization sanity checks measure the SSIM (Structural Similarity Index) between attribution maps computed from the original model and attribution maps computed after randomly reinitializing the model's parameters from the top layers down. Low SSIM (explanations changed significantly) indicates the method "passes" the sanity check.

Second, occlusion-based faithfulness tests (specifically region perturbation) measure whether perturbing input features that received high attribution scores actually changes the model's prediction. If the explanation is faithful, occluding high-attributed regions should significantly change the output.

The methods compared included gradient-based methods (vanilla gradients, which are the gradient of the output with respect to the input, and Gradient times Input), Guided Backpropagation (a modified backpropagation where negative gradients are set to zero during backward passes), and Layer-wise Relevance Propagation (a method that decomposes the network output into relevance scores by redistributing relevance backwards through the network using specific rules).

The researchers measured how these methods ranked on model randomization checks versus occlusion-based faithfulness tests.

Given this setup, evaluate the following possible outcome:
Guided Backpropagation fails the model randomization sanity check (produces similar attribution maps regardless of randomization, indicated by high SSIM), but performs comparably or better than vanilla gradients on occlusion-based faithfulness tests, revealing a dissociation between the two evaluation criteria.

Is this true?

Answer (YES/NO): YES